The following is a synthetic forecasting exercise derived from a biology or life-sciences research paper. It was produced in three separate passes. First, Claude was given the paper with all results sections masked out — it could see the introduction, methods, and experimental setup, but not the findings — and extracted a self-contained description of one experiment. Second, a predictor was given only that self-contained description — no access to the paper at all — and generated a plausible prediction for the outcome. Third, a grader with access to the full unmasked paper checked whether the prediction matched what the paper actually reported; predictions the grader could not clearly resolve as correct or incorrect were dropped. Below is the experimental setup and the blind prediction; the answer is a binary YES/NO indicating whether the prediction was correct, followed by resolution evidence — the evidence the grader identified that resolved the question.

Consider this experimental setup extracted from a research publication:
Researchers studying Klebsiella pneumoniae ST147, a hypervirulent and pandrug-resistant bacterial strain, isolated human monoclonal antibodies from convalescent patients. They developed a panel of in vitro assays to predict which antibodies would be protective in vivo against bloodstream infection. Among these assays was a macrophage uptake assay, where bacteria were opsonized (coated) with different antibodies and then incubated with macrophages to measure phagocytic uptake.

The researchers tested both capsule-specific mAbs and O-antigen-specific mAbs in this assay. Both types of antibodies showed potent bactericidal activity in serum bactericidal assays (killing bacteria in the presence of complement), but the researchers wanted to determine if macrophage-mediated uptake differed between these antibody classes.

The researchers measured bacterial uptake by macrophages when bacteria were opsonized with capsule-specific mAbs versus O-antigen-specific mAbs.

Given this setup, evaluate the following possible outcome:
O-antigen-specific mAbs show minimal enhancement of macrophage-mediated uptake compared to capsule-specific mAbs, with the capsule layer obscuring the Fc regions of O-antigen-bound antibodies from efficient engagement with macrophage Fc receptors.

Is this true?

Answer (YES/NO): YES